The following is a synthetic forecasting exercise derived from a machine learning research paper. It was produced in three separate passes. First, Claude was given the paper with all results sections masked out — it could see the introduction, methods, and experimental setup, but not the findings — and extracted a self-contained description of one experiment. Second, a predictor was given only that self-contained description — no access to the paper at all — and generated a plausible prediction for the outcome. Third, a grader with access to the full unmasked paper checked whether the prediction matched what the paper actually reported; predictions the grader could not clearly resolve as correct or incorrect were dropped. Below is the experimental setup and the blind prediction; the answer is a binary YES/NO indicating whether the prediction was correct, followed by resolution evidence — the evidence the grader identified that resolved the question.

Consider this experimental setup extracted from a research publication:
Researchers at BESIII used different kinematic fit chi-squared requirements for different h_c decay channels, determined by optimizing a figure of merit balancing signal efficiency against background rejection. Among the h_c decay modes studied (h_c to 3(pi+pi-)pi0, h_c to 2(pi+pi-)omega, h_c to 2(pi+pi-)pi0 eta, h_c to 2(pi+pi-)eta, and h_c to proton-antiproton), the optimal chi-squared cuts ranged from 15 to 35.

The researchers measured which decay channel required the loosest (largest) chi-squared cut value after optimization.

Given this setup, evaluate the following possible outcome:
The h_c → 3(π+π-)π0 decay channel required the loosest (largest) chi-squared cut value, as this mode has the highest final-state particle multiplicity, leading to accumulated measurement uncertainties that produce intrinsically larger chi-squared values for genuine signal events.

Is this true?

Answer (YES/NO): YES